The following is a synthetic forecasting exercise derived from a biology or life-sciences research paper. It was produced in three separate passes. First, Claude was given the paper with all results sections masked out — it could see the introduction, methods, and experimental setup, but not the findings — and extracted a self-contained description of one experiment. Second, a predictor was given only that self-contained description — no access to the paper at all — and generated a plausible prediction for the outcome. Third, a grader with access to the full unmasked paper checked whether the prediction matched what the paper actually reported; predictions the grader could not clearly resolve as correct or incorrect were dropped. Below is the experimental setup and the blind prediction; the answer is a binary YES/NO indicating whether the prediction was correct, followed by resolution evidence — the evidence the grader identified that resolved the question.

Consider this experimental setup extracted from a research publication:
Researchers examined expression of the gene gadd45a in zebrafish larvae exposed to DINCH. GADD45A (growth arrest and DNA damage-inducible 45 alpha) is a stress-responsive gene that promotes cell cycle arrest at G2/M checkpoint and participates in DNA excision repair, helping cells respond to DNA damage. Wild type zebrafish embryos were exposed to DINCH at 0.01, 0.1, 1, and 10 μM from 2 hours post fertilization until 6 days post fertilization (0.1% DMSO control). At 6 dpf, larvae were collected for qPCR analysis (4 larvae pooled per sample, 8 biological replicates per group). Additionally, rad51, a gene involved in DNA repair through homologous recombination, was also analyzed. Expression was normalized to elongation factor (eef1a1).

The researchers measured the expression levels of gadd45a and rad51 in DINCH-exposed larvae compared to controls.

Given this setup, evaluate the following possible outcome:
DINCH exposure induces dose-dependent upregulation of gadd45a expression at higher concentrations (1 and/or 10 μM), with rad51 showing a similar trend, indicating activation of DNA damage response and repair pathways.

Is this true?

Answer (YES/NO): NO